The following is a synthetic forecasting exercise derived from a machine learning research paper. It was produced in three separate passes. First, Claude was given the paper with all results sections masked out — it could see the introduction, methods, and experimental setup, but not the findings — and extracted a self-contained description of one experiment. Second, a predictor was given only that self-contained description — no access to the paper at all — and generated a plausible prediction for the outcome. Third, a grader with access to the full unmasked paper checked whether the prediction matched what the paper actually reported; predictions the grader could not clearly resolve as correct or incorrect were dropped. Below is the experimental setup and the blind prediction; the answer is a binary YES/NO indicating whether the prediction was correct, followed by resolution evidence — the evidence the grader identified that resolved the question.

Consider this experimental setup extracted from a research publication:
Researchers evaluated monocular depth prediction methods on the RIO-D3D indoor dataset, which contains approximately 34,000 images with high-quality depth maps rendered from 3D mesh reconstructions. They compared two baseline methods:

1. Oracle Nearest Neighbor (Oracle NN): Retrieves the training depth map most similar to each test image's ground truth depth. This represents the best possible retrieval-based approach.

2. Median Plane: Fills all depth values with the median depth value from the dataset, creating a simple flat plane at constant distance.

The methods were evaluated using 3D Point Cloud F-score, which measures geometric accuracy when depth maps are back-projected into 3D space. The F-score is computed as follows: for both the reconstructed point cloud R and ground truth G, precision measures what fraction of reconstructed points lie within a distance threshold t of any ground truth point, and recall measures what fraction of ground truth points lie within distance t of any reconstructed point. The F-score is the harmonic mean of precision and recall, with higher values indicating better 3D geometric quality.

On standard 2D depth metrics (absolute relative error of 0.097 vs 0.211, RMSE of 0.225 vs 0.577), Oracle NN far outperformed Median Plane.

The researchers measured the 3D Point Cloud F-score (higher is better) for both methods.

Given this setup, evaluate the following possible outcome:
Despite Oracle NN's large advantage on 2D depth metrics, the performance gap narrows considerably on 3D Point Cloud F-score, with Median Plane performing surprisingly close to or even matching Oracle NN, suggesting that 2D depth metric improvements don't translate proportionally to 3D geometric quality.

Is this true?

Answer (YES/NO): YES